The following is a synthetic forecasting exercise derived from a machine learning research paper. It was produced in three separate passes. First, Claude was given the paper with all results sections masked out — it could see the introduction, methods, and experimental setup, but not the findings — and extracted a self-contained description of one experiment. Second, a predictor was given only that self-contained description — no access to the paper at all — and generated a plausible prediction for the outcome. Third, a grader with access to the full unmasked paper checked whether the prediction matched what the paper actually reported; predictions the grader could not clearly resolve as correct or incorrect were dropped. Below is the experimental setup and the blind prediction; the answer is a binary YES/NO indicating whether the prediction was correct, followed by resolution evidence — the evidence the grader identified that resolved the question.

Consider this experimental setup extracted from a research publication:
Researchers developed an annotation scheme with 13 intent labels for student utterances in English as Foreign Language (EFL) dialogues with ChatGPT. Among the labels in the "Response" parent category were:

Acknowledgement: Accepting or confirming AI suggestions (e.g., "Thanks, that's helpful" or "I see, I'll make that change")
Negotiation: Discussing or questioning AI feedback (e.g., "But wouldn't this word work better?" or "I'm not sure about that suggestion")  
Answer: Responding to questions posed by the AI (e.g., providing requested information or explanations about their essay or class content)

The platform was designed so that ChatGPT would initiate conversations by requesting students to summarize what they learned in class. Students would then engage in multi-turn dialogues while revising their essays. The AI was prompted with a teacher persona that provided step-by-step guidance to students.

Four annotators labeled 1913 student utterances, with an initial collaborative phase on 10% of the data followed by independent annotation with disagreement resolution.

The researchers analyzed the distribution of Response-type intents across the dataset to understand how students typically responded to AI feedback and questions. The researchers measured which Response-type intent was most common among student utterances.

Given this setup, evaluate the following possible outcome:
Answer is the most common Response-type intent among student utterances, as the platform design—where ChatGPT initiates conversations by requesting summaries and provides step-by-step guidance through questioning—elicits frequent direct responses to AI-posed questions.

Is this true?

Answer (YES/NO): YES